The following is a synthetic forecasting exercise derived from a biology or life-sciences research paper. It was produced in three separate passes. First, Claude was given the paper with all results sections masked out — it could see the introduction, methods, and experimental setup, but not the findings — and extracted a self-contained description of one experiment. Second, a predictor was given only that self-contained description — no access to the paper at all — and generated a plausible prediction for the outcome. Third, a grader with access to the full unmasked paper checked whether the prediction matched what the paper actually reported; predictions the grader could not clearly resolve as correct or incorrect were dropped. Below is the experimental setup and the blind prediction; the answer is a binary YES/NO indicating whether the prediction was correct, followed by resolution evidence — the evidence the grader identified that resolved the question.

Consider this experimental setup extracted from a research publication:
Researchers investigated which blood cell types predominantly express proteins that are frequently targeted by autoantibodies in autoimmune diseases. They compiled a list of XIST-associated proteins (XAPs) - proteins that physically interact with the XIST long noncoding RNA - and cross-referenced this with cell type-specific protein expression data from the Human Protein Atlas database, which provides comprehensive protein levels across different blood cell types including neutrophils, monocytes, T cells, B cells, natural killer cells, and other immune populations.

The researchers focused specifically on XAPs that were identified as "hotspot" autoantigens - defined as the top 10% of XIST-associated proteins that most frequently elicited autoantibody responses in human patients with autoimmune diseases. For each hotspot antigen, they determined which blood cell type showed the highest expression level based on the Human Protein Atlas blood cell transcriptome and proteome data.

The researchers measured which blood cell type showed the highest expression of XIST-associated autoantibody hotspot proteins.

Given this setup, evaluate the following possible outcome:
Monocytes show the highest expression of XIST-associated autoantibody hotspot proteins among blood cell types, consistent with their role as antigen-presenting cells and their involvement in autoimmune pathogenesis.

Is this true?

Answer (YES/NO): NO